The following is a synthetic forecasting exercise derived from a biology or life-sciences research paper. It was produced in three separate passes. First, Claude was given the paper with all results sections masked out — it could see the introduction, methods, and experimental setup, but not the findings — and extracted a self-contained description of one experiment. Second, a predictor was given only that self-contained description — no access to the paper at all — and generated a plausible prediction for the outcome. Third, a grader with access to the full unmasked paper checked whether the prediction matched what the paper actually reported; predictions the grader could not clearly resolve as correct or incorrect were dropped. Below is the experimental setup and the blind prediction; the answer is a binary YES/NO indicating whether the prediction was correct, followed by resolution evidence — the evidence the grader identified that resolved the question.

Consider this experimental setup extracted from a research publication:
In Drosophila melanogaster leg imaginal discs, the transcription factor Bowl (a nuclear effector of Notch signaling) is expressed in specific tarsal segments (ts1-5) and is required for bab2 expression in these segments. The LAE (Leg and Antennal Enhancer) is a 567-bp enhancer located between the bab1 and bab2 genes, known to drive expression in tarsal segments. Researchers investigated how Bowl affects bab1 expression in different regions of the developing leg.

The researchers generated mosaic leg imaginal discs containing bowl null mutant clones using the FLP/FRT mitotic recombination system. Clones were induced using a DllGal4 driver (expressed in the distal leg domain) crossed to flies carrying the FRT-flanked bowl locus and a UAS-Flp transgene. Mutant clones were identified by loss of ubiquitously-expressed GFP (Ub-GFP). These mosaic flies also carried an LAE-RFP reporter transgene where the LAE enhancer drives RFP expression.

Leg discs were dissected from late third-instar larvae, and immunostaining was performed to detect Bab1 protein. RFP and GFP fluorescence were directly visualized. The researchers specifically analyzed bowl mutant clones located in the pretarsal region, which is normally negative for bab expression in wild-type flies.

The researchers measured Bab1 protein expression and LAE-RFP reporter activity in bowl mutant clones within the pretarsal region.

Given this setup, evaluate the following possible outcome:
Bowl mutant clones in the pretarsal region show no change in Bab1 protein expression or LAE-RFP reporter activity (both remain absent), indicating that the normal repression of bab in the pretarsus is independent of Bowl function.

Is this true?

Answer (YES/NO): NO